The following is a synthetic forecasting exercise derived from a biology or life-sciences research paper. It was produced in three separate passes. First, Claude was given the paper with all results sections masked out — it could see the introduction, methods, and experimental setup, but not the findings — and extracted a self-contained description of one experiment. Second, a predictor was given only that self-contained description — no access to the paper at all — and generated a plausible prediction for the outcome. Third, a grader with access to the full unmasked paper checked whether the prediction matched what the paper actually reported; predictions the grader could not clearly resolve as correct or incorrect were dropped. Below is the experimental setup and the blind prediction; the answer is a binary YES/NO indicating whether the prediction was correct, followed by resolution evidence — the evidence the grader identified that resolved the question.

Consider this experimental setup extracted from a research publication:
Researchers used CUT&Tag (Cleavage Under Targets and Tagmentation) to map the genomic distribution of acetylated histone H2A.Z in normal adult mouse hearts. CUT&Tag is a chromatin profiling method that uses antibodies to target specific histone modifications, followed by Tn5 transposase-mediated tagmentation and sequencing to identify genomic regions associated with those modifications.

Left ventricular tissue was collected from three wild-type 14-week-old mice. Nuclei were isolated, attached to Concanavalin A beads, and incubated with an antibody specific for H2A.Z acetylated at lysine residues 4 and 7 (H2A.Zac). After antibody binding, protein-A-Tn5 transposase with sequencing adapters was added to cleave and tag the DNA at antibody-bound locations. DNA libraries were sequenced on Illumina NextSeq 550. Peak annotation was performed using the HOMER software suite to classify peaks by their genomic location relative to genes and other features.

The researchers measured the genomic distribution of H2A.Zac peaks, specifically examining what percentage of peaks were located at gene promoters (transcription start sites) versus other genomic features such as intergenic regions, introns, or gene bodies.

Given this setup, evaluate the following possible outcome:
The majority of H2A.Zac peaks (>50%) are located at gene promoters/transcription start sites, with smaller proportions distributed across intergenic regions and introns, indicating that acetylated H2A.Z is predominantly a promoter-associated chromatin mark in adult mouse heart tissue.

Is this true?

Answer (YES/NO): NO